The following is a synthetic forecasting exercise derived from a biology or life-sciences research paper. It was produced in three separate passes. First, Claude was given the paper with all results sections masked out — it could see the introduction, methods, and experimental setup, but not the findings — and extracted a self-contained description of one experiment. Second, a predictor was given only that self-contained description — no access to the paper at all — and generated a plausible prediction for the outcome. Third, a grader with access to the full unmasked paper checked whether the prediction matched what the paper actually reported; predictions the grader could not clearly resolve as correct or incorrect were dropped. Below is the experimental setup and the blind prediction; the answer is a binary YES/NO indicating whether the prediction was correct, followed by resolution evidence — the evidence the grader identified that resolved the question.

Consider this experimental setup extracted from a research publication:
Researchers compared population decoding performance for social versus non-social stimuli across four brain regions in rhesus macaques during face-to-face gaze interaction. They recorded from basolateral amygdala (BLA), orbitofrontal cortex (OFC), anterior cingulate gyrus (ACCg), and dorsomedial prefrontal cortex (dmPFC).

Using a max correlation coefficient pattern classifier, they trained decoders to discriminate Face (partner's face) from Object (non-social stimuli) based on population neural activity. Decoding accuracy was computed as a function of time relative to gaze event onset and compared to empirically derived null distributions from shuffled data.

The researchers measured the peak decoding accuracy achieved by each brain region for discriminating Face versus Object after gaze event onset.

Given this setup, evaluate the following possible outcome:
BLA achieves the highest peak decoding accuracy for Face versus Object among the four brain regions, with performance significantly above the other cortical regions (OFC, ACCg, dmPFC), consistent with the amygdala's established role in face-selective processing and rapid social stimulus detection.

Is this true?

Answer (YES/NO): YES